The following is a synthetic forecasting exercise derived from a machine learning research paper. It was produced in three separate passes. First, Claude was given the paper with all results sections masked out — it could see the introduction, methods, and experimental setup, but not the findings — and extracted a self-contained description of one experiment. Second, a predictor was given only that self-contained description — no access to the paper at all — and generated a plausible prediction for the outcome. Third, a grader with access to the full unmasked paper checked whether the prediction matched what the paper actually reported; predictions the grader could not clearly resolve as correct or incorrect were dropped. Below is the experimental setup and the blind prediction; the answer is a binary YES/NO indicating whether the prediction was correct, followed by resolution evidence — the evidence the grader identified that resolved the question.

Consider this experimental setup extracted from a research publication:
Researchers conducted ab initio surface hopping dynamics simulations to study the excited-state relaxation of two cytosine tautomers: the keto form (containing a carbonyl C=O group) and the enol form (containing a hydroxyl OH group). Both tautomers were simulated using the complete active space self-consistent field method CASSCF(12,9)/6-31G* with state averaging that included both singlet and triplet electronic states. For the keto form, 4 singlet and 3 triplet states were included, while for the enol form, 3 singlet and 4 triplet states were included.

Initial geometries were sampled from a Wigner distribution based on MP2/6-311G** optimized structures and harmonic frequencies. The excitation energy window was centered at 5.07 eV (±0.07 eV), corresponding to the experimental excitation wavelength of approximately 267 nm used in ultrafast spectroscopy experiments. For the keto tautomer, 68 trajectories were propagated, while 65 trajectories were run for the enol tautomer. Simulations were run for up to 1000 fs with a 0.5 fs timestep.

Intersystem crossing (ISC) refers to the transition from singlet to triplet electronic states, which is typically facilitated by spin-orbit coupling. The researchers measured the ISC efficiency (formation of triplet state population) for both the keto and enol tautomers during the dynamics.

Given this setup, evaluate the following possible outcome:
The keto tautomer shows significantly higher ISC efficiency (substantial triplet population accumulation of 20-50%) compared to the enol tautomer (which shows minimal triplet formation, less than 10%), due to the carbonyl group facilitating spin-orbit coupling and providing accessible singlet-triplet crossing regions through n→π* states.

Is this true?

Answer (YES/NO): YES